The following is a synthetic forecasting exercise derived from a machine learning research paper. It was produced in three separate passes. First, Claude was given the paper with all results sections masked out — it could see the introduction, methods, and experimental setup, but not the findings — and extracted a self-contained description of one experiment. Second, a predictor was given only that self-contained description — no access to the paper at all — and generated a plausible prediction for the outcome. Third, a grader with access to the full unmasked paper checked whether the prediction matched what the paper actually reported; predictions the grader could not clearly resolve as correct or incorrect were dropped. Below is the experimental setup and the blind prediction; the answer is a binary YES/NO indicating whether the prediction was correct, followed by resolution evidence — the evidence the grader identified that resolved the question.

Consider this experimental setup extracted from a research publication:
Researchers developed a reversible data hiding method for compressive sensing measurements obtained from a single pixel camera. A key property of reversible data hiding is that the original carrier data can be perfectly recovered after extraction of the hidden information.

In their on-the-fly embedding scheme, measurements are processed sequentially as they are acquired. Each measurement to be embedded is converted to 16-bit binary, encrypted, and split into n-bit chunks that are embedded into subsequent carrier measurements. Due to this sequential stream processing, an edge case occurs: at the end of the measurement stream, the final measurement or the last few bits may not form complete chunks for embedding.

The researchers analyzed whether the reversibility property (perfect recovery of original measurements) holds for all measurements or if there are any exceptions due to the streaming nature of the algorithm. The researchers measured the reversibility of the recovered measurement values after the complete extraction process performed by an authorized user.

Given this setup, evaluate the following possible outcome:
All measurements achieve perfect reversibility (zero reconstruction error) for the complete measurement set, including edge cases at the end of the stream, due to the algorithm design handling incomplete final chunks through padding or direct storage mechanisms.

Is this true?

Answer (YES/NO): NO